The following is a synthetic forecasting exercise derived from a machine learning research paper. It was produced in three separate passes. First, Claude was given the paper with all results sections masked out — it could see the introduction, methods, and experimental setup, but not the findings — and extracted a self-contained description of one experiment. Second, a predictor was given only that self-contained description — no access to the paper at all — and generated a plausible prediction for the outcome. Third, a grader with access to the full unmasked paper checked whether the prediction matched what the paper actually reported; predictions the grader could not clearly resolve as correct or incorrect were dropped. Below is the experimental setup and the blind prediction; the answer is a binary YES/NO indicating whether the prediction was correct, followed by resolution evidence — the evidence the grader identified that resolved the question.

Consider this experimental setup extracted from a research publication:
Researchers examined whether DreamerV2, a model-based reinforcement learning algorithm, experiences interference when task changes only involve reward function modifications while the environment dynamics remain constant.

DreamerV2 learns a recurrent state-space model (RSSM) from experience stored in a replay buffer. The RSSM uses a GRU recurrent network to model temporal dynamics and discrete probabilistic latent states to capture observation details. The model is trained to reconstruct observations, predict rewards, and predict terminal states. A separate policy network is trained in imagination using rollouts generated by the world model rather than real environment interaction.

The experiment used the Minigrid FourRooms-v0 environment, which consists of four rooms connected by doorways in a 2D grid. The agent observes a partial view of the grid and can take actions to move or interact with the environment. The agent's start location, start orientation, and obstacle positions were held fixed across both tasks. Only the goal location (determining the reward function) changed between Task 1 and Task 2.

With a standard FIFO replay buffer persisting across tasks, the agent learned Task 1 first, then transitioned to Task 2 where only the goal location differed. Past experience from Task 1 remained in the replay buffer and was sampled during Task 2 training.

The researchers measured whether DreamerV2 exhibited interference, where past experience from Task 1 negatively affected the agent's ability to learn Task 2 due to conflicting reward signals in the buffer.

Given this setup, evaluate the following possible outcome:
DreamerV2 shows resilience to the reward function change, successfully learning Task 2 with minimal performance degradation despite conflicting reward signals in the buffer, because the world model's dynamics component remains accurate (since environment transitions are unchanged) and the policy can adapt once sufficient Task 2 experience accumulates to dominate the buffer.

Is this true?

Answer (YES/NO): NO